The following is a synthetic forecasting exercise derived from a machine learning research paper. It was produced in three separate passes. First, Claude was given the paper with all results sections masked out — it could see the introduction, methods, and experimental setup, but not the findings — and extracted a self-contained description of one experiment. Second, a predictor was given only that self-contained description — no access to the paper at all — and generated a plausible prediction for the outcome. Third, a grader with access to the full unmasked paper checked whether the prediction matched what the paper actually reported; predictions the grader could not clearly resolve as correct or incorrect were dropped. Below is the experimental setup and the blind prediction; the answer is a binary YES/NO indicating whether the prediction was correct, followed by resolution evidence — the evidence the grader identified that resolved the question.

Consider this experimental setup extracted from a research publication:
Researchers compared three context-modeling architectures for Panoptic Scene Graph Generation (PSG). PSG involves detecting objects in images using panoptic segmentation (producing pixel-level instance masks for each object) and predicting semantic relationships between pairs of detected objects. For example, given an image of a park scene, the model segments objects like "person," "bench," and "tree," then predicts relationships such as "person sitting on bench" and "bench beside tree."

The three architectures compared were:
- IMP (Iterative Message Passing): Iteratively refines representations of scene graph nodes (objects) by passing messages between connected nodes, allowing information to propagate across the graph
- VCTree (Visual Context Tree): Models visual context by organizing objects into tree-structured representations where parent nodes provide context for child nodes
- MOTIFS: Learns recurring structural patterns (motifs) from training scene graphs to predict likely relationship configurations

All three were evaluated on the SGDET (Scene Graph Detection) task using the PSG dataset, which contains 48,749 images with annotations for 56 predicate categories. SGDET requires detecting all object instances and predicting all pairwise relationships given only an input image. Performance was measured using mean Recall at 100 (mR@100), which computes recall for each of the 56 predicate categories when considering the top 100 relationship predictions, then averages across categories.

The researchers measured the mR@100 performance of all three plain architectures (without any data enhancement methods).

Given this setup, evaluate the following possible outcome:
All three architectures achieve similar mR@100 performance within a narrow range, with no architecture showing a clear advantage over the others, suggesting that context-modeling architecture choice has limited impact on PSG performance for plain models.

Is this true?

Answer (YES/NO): NO